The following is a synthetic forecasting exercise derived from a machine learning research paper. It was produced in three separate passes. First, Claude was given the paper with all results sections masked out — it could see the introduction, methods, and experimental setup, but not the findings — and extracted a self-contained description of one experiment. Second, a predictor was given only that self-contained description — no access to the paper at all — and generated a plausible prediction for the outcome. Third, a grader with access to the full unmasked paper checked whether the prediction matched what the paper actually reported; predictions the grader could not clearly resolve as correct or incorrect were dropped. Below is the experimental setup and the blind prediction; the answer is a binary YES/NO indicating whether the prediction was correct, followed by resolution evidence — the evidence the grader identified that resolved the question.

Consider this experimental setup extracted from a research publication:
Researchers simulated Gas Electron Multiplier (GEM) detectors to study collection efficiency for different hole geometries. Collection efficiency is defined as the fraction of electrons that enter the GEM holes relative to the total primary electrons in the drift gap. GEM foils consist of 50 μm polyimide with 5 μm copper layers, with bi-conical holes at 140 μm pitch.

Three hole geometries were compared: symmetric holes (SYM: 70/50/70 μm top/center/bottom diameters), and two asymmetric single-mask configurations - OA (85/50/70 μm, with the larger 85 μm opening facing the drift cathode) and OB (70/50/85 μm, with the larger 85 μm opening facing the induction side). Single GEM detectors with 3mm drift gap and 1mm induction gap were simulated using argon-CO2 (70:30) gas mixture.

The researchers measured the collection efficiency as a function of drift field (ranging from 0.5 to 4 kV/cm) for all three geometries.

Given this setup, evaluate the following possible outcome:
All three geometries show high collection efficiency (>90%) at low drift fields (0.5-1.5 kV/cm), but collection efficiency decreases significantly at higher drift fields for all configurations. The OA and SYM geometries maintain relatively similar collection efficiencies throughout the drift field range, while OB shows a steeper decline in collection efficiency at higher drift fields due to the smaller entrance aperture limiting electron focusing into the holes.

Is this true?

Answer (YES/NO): NO